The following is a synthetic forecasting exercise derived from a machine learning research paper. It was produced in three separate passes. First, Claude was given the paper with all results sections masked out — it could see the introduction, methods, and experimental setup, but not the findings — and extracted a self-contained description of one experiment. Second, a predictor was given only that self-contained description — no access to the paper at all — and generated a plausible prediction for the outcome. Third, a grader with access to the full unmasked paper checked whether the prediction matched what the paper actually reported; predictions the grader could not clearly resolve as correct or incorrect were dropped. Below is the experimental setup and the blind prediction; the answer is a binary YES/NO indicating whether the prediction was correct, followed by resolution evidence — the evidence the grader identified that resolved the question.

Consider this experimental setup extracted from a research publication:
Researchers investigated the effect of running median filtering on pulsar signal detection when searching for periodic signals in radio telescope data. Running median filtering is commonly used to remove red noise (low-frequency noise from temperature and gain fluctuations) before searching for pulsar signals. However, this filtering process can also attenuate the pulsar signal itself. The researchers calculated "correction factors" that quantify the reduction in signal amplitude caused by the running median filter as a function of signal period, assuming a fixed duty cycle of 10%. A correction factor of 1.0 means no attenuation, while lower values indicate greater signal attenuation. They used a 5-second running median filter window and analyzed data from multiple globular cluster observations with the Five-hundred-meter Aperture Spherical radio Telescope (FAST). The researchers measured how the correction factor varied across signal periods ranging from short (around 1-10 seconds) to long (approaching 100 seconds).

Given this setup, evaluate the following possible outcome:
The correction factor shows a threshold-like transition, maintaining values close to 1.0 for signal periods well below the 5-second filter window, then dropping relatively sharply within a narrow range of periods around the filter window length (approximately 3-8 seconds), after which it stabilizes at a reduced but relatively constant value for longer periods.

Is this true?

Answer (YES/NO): NO